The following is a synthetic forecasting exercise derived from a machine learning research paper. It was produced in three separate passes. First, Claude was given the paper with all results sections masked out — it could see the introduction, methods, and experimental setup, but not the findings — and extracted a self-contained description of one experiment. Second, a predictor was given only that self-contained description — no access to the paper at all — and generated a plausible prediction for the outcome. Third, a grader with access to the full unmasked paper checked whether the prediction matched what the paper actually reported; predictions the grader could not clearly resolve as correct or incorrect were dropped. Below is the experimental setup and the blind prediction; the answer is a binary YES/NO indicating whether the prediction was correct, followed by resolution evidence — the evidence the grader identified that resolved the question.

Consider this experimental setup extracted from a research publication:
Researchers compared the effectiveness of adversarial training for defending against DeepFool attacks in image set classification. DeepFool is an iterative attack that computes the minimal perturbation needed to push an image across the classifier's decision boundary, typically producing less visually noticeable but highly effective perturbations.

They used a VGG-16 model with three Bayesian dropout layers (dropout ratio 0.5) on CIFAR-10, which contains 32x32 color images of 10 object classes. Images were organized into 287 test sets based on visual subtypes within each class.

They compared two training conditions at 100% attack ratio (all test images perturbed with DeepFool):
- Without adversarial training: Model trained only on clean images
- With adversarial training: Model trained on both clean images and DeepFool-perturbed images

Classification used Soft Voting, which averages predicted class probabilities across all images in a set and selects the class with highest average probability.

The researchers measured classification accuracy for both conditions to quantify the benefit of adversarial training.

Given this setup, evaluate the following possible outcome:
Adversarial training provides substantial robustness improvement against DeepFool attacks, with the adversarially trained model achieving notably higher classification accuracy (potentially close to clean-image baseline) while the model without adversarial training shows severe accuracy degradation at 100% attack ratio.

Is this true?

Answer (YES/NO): YES